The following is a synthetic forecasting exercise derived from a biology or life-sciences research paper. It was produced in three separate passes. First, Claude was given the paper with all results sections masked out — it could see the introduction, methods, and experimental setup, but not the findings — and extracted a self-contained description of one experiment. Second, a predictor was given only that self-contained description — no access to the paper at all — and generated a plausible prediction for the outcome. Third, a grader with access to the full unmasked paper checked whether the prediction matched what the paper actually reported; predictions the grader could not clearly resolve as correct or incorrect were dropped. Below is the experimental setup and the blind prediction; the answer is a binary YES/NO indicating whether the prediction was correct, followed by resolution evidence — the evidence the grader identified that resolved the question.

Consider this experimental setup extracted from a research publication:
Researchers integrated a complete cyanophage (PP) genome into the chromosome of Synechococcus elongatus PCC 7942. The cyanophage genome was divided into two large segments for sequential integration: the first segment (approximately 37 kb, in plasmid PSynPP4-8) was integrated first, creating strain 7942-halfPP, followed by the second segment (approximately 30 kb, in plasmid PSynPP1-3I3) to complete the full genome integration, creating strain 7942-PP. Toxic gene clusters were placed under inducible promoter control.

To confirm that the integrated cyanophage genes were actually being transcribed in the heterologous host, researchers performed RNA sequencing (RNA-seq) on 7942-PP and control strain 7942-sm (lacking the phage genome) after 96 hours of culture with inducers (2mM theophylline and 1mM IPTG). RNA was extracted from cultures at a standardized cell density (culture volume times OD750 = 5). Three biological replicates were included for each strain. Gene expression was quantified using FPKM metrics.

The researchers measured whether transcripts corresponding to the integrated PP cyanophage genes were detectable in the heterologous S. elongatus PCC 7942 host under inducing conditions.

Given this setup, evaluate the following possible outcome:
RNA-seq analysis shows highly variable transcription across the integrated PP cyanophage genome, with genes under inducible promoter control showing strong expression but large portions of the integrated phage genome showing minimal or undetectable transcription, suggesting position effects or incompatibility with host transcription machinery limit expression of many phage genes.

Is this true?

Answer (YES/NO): NO